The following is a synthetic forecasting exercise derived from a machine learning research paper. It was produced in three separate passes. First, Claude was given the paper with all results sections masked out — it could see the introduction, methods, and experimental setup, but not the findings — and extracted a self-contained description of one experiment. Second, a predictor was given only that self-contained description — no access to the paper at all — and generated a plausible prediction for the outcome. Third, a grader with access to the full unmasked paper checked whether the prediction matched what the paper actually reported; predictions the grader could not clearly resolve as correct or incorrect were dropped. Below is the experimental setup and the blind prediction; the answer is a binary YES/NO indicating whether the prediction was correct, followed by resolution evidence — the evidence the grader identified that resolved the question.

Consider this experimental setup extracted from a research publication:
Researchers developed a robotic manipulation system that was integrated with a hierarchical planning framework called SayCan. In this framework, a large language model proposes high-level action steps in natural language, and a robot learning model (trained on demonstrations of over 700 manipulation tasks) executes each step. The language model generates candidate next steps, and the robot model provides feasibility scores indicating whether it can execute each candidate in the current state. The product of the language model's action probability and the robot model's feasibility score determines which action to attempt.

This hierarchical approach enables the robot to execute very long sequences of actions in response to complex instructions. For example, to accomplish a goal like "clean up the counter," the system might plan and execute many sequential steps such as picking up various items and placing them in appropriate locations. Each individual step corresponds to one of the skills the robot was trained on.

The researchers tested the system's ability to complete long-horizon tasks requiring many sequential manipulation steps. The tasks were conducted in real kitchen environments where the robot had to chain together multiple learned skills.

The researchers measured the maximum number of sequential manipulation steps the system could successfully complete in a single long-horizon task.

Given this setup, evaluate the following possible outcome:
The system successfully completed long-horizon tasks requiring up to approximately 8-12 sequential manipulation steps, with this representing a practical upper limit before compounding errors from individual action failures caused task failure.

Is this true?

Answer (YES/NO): NO